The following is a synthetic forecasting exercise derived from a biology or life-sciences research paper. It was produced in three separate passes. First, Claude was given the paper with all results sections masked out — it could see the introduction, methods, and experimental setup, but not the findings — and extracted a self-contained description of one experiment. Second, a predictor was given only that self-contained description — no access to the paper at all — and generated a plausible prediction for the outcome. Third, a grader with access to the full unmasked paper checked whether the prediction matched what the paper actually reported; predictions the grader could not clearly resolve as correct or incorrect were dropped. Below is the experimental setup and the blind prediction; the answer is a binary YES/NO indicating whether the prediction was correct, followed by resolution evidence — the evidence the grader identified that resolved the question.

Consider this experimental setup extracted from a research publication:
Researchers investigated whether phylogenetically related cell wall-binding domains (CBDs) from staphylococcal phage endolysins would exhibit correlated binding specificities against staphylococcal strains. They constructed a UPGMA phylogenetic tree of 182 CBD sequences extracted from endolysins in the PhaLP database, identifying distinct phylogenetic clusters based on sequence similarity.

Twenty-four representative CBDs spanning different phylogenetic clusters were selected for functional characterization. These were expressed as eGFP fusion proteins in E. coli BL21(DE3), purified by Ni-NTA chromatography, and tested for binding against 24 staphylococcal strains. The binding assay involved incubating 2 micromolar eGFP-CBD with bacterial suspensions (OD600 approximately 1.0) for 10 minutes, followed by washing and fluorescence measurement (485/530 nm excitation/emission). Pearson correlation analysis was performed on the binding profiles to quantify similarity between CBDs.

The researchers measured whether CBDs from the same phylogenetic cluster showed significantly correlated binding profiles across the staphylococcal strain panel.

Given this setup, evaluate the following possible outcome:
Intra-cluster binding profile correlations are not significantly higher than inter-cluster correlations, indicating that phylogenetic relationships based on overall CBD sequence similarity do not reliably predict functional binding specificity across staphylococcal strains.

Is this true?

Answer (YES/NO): YES